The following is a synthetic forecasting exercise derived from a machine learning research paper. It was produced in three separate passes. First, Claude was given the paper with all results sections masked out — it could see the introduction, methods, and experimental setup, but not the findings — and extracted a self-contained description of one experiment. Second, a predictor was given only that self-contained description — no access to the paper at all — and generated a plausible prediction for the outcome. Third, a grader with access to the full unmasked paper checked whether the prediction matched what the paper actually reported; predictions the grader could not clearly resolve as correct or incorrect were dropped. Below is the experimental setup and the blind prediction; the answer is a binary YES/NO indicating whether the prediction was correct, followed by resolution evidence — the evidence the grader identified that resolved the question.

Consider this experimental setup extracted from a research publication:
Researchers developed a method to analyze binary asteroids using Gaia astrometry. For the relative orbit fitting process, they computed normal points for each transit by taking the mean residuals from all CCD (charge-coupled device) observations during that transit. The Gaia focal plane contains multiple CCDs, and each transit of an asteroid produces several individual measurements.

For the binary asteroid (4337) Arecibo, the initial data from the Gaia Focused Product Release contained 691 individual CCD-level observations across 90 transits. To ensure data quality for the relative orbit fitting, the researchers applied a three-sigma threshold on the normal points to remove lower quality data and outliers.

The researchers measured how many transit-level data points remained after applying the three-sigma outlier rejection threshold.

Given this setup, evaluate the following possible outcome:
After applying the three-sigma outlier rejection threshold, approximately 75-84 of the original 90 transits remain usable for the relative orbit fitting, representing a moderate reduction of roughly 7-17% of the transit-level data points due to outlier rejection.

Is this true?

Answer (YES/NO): NO